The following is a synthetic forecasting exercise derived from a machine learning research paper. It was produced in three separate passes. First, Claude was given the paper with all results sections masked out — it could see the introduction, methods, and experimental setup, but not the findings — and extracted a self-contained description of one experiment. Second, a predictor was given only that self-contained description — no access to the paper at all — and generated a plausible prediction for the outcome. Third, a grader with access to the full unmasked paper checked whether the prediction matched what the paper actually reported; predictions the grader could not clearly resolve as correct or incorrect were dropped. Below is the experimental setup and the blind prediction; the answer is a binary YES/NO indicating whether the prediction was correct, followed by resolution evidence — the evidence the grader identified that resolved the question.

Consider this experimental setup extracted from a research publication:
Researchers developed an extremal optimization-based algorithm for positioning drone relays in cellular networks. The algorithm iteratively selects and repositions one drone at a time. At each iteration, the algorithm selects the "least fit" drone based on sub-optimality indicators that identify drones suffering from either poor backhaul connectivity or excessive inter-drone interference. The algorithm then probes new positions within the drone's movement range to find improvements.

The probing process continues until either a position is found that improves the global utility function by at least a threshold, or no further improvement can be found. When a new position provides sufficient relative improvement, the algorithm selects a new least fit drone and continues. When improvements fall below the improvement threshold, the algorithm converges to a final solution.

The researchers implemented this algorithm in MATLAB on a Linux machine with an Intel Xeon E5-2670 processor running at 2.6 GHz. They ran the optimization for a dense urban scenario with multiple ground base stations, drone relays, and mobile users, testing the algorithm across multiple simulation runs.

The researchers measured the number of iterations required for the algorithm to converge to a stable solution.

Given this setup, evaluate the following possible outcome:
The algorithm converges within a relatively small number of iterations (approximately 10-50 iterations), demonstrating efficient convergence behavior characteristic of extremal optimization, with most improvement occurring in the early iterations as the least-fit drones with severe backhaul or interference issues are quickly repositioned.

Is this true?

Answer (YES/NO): NO